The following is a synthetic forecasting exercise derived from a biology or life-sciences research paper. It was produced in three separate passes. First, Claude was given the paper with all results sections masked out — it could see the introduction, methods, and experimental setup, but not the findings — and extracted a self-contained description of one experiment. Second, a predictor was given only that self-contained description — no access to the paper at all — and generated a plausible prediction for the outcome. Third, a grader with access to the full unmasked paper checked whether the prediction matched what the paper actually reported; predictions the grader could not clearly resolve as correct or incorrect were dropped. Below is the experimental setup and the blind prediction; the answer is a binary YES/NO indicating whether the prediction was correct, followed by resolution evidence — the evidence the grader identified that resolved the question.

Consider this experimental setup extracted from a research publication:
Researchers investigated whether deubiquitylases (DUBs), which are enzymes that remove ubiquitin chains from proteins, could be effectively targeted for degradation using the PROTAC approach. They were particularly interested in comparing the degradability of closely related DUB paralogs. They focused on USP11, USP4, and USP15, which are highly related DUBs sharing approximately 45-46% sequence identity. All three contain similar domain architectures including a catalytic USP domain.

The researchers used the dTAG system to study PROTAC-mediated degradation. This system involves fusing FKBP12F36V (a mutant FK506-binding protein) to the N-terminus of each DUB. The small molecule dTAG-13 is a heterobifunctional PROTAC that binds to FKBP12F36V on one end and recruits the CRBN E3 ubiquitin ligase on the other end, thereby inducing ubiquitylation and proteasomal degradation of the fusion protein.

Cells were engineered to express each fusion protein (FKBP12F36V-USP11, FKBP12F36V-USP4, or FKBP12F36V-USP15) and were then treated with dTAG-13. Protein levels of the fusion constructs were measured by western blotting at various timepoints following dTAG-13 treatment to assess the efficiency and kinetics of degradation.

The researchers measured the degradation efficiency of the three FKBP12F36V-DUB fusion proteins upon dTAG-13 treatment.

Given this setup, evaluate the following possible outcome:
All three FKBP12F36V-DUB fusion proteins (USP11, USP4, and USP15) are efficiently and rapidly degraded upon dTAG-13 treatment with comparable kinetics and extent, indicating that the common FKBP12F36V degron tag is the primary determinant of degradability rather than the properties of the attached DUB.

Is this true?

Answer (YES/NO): NO